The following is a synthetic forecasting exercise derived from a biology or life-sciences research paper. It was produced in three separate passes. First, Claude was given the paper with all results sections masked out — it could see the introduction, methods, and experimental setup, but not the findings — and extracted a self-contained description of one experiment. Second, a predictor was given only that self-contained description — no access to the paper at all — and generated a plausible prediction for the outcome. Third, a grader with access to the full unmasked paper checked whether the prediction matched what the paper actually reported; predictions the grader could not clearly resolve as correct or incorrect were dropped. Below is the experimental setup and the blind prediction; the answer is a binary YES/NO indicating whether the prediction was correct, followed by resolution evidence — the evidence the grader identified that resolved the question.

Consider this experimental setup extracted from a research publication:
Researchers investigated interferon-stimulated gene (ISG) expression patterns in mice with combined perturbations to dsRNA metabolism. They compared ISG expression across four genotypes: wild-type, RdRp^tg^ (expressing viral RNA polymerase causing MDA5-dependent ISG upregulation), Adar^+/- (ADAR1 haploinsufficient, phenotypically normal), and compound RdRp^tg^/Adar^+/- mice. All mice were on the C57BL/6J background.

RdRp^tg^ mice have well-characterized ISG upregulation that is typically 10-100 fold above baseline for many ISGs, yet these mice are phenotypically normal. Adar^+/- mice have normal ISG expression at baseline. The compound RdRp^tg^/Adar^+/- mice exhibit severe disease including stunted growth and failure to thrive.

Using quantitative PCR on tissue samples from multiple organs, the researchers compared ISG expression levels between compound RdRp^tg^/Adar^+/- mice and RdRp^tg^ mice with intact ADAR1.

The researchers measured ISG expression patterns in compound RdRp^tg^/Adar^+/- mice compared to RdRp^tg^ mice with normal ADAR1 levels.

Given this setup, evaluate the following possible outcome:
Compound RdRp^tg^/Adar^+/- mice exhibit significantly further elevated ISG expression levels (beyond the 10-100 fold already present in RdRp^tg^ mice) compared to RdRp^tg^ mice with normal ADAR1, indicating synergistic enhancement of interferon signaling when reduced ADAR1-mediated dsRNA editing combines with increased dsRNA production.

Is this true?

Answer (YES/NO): YES